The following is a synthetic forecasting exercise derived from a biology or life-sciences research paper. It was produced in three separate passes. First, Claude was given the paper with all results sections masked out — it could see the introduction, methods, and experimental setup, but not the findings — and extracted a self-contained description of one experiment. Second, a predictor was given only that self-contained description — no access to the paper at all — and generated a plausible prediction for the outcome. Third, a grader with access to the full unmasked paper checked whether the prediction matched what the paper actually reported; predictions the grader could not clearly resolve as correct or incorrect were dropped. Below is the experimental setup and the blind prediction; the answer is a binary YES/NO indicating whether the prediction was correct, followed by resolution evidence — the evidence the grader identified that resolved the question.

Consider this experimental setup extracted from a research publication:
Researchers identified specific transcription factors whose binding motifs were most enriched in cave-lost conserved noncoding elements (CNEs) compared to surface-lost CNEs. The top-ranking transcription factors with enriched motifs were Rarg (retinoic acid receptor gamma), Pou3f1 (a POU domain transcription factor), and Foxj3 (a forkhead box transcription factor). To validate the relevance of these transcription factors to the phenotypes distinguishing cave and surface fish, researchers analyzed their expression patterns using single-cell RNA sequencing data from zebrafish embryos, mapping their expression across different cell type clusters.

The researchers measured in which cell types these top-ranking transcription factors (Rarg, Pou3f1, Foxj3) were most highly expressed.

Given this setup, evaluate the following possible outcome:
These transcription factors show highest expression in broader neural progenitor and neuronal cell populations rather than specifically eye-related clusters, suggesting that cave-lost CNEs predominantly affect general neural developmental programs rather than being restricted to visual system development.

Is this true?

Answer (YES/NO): NO